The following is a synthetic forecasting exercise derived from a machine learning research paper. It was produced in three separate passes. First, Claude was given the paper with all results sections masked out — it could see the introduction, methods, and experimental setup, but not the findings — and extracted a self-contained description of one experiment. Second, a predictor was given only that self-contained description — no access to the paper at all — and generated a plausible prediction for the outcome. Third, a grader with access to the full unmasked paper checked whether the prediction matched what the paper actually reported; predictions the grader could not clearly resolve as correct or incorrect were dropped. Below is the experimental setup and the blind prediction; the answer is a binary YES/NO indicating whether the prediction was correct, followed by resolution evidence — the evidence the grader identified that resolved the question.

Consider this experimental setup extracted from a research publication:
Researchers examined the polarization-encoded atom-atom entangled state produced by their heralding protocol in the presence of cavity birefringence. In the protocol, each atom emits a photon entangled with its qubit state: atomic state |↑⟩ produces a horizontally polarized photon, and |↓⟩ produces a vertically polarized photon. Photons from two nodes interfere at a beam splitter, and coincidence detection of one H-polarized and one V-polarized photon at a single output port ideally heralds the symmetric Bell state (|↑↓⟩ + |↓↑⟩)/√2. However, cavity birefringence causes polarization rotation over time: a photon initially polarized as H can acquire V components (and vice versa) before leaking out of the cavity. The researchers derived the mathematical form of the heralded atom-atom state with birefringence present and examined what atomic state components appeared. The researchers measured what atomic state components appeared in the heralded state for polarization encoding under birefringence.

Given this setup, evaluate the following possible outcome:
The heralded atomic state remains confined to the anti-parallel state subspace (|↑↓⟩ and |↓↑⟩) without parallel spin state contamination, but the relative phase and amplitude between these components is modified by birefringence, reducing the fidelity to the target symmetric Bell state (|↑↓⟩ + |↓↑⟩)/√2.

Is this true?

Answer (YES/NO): NO